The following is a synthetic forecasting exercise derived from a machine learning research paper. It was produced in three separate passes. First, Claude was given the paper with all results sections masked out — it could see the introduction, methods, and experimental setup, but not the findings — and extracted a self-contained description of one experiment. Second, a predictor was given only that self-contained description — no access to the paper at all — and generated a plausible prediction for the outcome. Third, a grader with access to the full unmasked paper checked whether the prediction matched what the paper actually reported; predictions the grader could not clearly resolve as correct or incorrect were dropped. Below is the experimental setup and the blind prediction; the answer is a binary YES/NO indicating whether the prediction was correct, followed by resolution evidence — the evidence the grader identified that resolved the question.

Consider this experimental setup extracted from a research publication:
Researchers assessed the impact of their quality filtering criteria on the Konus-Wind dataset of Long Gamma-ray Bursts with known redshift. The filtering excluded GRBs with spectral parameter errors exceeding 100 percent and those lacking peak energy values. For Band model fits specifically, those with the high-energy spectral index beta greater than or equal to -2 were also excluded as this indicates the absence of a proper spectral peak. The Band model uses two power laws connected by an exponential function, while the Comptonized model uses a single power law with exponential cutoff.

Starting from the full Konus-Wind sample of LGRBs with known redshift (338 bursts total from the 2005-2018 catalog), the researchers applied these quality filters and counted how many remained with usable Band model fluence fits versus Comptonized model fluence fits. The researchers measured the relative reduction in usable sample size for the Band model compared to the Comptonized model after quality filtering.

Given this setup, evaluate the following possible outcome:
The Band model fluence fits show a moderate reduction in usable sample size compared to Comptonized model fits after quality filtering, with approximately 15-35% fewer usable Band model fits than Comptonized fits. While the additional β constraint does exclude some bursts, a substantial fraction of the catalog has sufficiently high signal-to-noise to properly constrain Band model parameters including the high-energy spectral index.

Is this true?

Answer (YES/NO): NO